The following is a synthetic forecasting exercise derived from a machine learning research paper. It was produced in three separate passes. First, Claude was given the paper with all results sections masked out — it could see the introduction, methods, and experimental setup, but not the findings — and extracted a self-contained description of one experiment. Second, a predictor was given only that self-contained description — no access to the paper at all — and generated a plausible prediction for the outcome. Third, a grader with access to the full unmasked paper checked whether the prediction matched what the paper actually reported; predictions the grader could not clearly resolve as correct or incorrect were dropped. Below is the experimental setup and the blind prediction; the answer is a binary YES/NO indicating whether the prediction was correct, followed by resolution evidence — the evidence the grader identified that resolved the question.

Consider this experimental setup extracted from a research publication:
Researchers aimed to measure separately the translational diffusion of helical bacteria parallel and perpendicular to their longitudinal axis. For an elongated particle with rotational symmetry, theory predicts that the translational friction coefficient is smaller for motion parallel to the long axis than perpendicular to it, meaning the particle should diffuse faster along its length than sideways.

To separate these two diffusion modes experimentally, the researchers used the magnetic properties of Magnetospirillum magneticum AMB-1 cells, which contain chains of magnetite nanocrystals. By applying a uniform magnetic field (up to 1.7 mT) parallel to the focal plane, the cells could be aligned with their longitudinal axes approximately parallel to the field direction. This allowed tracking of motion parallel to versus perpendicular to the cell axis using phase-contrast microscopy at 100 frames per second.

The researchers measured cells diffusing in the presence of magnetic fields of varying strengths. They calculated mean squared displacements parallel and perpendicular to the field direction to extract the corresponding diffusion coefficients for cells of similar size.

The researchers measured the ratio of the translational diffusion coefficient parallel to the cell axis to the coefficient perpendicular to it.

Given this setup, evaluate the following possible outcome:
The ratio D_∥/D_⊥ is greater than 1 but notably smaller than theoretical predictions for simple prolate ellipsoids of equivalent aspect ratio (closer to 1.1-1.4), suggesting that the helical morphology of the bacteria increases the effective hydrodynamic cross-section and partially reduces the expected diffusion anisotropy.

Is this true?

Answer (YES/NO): NO